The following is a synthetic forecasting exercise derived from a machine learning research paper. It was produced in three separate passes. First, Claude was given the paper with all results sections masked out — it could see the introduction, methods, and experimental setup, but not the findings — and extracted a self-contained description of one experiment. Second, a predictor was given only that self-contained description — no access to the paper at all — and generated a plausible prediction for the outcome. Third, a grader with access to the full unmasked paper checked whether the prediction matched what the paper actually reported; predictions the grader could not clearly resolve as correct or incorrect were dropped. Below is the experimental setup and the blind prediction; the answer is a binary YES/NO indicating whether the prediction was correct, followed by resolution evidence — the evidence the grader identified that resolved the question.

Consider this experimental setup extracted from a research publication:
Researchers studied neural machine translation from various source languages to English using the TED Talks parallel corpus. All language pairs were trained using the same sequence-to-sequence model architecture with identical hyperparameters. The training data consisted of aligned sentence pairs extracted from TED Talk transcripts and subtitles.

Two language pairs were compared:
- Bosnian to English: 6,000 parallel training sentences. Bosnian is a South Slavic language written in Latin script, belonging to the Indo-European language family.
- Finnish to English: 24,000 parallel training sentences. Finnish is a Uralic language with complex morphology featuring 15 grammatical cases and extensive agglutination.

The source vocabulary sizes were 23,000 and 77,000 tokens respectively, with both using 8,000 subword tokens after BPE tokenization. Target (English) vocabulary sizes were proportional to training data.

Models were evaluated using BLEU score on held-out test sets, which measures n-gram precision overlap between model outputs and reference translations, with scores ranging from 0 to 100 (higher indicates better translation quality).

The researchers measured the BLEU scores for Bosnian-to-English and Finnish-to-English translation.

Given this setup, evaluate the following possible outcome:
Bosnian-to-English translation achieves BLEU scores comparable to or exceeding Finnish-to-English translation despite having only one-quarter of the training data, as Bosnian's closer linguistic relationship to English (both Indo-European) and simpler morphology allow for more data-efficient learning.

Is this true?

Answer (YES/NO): YES